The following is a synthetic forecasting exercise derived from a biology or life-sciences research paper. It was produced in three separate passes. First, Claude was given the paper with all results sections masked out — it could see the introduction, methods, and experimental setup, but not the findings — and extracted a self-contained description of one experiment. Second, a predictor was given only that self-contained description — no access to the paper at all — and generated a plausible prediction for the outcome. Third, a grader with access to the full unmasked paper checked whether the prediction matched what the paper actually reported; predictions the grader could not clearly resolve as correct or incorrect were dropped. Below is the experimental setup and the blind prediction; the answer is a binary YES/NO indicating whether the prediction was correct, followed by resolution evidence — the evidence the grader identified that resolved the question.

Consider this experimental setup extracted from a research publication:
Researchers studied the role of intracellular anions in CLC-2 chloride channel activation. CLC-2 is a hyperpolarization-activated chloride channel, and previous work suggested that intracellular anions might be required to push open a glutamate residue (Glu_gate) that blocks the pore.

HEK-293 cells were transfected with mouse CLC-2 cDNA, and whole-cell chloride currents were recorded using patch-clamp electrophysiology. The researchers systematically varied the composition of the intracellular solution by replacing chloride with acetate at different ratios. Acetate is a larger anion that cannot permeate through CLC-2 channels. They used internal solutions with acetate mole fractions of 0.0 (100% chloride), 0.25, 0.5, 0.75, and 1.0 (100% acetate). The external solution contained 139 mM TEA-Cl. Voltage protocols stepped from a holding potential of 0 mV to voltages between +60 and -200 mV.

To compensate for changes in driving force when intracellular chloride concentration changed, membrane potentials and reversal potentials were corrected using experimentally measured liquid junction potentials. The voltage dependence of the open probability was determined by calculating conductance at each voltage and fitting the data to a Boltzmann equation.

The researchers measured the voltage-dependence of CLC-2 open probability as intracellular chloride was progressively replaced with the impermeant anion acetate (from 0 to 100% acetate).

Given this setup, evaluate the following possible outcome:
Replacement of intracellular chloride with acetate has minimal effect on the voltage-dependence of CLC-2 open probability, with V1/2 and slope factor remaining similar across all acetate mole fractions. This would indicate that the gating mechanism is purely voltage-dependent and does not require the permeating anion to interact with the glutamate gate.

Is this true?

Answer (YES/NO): NO